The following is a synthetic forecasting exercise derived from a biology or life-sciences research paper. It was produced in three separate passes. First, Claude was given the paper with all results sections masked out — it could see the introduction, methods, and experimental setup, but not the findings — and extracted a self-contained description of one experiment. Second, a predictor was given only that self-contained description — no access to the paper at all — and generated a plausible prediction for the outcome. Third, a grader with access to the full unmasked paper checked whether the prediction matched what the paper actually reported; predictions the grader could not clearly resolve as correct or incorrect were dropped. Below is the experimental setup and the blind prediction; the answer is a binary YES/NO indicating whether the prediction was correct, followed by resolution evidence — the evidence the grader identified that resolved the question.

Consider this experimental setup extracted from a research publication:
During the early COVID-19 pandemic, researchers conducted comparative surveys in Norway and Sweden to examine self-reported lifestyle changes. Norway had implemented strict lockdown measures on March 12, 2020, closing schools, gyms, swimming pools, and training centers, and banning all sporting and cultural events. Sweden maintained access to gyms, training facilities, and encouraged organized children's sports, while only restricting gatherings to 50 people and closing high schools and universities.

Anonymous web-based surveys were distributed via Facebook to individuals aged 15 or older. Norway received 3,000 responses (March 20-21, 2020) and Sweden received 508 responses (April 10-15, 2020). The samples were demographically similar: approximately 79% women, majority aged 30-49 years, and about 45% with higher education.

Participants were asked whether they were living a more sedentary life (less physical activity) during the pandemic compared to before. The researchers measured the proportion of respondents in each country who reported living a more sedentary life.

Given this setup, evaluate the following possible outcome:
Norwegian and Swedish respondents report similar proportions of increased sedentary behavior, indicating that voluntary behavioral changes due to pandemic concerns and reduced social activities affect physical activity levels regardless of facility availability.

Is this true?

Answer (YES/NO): NO